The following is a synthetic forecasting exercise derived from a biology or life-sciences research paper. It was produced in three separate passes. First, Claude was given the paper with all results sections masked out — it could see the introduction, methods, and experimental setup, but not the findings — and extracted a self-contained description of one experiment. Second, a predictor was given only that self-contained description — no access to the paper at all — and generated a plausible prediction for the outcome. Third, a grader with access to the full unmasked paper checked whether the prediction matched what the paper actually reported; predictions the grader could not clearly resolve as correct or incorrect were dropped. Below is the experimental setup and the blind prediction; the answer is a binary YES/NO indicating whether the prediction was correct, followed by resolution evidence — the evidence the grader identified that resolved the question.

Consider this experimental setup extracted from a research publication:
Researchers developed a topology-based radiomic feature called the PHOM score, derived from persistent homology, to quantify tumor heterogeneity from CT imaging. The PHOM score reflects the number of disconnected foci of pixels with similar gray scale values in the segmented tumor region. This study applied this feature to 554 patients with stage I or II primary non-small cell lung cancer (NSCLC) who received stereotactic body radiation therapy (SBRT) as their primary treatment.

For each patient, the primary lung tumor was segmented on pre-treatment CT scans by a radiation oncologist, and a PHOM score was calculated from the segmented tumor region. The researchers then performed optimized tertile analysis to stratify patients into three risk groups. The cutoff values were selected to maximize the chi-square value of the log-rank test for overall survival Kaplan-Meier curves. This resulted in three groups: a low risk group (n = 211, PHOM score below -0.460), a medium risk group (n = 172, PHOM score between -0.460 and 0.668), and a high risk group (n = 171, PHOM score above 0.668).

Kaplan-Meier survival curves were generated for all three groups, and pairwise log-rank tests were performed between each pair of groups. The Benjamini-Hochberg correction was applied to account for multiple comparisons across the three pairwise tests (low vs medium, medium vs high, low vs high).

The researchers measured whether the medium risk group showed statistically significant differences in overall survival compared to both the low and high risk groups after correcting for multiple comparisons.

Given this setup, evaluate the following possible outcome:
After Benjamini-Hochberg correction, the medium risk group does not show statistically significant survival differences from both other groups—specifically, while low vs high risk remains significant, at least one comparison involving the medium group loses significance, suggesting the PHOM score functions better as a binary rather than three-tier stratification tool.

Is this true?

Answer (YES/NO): NO